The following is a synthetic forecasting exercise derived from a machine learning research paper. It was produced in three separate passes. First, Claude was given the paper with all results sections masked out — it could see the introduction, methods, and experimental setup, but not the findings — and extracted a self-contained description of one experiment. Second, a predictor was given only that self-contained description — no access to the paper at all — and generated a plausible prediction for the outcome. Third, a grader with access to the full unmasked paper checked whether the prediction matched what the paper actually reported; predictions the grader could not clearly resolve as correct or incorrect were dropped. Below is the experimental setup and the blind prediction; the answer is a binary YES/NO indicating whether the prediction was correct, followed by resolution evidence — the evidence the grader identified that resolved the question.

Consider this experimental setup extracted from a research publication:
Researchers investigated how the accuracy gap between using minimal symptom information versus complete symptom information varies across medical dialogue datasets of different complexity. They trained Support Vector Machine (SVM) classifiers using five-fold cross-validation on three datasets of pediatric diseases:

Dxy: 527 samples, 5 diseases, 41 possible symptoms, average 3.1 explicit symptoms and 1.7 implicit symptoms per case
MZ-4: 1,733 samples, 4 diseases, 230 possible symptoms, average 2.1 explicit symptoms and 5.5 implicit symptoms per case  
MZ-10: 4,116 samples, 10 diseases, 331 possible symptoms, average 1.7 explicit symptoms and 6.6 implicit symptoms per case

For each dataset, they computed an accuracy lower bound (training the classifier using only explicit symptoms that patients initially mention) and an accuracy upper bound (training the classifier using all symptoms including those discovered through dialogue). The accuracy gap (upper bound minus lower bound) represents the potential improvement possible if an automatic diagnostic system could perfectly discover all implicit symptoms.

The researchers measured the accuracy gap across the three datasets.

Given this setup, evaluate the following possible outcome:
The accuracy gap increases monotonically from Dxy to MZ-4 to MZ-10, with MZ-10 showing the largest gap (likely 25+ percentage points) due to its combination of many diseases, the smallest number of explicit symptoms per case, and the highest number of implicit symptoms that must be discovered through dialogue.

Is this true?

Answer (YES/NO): NO